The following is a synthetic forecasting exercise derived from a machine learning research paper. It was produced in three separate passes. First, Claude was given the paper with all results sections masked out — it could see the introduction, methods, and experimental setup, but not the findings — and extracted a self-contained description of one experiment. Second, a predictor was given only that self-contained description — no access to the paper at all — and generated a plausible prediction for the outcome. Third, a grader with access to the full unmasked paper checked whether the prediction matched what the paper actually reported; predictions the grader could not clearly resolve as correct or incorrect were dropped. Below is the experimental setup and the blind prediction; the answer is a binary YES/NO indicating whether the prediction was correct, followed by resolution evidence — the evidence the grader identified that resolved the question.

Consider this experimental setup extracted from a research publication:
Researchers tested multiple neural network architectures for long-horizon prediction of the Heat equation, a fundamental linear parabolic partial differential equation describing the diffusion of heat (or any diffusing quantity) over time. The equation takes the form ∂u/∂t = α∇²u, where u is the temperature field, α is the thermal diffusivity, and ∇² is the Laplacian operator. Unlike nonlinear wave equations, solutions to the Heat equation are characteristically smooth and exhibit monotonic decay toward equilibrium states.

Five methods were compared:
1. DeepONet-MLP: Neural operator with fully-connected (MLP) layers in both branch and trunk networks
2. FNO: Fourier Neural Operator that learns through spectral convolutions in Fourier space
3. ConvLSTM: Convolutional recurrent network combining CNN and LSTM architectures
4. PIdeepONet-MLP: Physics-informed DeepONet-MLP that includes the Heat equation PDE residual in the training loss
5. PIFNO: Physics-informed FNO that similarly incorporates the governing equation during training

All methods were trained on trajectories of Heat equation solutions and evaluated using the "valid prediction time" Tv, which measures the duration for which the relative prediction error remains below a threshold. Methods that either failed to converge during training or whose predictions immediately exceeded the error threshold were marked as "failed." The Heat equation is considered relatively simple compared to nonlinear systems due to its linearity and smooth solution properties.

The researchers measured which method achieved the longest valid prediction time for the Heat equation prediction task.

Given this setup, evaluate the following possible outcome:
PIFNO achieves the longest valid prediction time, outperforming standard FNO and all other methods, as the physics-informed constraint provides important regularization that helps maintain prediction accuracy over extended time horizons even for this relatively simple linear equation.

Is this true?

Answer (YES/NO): NO